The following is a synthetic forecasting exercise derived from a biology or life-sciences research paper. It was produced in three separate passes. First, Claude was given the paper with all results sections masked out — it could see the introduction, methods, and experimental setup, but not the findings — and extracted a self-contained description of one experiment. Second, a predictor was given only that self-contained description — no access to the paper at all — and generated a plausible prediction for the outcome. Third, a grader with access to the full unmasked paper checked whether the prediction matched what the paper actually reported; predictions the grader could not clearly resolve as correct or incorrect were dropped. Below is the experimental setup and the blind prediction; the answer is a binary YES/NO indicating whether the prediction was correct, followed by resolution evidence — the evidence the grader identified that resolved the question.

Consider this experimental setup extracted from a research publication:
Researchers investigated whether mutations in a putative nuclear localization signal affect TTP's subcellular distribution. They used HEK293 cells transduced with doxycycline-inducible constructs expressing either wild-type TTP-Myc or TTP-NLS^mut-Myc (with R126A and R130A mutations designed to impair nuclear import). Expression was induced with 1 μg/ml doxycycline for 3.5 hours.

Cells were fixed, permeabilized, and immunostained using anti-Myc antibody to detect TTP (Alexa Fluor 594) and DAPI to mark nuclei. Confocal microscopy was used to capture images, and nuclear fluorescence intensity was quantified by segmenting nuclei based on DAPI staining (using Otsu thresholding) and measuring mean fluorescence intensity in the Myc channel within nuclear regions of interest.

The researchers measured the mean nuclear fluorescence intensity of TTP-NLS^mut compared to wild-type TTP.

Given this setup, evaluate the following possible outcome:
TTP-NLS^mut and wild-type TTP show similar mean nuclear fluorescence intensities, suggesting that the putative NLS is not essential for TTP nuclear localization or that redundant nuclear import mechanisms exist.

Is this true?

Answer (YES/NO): NO